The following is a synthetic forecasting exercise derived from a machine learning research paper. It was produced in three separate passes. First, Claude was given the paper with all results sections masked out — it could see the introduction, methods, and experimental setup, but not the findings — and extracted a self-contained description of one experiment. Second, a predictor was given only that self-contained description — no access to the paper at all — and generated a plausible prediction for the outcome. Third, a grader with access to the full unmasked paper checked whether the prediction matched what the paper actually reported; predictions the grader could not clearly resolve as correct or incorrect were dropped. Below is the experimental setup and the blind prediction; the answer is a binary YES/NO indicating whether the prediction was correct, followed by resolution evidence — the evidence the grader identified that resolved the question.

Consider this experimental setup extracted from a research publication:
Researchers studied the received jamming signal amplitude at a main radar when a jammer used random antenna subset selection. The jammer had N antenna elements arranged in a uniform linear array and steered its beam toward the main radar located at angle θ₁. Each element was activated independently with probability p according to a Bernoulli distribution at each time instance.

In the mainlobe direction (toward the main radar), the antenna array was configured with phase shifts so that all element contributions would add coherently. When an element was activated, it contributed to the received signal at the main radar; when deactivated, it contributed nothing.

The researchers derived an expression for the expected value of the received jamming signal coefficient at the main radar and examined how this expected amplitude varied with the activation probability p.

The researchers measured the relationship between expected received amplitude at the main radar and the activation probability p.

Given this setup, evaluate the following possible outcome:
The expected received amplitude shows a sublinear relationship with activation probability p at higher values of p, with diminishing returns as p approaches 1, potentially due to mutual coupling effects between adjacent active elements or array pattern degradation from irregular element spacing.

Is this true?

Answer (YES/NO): NO